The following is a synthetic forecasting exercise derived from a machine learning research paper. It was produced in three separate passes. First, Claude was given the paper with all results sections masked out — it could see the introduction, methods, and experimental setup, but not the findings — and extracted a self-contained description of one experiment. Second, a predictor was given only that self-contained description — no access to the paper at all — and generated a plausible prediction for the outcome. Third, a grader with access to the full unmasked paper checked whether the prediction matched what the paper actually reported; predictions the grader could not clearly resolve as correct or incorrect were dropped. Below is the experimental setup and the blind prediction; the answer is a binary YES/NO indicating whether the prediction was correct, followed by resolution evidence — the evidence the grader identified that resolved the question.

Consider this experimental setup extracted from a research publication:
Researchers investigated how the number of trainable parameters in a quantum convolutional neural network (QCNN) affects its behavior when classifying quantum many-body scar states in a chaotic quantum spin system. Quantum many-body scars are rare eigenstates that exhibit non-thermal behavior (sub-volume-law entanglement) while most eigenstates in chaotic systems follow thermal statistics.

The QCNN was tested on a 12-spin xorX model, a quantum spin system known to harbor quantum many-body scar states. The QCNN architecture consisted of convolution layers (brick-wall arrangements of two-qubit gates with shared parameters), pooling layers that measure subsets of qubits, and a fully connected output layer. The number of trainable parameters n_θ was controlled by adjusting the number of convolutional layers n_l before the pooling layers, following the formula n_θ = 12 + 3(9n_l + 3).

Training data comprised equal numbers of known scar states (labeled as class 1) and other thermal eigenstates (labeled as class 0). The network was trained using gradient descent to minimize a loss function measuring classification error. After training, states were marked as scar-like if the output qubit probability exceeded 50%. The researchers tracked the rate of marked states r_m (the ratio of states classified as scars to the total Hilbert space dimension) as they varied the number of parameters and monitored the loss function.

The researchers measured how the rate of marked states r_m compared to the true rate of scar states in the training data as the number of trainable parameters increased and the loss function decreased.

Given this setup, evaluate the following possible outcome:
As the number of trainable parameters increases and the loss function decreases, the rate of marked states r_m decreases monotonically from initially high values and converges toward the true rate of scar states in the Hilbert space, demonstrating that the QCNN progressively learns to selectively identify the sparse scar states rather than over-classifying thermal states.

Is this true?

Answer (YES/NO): NO